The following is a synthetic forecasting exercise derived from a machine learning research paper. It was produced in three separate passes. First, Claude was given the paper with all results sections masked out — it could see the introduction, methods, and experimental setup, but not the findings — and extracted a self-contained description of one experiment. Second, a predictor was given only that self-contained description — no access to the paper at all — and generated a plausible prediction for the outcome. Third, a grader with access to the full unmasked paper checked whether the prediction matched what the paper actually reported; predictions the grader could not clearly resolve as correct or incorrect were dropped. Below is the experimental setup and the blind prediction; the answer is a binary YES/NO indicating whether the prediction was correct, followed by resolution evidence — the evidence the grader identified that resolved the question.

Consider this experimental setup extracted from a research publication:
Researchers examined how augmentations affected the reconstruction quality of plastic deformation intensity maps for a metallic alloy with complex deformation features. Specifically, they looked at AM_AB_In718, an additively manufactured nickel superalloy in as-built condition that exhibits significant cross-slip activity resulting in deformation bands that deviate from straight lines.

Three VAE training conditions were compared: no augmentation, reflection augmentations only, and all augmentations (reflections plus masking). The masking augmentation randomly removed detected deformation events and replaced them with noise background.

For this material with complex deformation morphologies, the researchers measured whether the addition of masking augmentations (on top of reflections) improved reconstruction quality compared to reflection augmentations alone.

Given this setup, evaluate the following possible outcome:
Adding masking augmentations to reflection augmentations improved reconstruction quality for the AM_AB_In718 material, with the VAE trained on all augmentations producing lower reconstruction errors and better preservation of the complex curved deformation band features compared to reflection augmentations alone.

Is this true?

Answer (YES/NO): NO